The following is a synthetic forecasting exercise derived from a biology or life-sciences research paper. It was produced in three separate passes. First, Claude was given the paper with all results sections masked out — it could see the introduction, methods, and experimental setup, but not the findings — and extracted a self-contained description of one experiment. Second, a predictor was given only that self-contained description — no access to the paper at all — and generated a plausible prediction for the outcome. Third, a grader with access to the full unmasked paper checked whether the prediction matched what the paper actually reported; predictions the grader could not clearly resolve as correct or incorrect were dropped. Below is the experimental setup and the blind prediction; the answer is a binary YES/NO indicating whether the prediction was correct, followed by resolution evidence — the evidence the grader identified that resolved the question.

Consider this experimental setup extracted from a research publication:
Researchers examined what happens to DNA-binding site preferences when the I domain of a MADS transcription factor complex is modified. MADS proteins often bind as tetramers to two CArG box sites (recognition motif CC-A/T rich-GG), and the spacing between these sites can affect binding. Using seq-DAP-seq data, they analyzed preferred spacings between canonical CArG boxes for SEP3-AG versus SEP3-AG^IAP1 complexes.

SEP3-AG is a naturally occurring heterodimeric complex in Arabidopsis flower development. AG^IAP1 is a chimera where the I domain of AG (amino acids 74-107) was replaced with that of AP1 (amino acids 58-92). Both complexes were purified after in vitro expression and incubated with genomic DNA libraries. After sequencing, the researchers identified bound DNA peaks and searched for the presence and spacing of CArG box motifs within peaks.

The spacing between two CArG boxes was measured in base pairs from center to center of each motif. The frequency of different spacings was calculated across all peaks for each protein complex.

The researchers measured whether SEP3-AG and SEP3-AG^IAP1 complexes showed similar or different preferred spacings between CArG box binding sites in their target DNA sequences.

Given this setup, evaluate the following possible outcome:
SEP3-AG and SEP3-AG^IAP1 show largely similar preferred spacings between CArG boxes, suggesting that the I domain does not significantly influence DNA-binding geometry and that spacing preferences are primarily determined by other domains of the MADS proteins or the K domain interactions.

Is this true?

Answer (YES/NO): NO